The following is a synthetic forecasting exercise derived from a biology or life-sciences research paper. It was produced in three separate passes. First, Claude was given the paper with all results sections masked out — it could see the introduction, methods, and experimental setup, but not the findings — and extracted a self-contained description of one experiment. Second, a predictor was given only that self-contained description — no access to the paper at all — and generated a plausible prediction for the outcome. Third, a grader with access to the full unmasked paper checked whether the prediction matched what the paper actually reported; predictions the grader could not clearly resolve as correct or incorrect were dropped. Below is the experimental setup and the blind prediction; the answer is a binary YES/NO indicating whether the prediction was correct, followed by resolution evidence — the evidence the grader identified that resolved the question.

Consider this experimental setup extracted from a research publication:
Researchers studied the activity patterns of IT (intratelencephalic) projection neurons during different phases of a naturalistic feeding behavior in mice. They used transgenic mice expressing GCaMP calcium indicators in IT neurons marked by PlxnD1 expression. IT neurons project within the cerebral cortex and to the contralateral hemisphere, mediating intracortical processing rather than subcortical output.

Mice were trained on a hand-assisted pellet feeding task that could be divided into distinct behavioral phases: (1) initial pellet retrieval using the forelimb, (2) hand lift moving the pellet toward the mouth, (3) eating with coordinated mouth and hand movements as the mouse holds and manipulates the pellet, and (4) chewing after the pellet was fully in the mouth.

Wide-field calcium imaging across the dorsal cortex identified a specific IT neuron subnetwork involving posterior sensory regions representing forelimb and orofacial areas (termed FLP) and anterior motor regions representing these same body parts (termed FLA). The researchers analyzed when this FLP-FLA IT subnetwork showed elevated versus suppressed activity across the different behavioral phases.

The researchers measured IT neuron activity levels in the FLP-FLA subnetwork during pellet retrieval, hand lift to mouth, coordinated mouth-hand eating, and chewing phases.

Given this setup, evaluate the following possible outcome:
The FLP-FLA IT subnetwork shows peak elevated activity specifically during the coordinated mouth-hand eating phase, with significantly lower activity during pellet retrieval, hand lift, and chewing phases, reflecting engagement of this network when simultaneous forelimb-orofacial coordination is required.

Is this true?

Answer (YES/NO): NO